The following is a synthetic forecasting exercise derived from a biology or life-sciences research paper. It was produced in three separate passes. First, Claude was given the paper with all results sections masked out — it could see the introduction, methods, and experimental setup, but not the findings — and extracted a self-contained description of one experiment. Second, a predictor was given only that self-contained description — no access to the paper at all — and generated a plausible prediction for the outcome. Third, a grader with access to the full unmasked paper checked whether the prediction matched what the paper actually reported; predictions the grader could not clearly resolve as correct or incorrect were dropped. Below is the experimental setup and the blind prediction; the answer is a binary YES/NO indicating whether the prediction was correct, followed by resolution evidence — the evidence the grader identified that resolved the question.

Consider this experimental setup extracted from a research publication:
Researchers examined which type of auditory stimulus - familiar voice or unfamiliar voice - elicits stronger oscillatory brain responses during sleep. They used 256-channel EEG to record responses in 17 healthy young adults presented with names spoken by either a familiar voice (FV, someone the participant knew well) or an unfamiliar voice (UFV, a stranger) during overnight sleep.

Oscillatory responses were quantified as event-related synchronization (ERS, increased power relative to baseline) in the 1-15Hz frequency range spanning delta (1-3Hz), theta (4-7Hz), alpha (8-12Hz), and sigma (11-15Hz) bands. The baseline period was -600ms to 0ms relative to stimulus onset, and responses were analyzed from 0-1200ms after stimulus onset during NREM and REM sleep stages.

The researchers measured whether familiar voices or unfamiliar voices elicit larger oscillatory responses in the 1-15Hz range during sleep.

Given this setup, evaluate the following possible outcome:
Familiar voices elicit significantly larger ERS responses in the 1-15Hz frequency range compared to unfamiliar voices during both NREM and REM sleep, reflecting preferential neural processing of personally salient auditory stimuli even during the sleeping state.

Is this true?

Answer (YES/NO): NO